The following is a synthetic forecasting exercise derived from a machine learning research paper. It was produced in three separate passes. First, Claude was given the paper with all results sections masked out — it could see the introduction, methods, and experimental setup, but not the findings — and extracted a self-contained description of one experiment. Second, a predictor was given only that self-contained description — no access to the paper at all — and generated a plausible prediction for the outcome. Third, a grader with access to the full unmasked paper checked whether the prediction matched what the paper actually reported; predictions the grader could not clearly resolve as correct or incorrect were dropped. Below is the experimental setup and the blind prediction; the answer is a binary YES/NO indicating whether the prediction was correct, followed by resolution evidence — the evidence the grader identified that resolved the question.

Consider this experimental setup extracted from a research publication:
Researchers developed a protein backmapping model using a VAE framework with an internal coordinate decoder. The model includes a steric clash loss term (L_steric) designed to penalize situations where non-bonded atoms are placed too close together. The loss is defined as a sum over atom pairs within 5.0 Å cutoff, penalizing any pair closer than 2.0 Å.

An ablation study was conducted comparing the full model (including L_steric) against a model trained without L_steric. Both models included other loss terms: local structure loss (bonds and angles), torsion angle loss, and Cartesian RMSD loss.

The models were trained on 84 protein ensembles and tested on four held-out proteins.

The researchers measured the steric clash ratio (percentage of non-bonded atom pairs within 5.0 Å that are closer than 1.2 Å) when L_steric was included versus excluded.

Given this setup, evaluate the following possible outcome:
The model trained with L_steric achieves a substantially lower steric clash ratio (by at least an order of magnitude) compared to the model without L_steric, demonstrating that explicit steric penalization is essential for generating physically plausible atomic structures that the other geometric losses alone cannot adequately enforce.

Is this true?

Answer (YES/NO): NO